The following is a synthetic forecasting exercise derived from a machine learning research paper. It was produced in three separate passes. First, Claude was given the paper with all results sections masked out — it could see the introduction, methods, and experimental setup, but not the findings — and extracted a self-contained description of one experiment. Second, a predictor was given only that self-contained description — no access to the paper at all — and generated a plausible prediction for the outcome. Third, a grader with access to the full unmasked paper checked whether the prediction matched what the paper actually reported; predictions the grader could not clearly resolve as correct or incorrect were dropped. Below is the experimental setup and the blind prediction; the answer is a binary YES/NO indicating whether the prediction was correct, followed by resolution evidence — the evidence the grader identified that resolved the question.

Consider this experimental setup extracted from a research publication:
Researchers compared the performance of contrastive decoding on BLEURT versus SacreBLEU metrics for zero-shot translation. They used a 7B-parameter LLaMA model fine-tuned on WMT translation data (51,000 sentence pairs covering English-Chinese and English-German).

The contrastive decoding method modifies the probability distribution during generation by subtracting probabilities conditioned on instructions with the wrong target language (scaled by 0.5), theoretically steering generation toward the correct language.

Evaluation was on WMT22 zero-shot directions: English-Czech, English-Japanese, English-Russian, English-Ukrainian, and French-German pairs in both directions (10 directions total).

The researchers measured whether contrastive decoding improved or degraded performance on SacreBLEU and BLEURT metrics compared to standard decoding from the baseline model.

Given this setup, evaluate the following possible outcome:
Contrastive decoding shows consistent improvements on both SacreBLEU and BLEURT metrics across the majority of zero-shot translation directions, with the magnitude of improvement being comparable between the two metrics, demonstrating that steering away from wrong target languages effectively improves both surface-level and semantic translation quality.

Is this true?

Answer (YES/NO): NO